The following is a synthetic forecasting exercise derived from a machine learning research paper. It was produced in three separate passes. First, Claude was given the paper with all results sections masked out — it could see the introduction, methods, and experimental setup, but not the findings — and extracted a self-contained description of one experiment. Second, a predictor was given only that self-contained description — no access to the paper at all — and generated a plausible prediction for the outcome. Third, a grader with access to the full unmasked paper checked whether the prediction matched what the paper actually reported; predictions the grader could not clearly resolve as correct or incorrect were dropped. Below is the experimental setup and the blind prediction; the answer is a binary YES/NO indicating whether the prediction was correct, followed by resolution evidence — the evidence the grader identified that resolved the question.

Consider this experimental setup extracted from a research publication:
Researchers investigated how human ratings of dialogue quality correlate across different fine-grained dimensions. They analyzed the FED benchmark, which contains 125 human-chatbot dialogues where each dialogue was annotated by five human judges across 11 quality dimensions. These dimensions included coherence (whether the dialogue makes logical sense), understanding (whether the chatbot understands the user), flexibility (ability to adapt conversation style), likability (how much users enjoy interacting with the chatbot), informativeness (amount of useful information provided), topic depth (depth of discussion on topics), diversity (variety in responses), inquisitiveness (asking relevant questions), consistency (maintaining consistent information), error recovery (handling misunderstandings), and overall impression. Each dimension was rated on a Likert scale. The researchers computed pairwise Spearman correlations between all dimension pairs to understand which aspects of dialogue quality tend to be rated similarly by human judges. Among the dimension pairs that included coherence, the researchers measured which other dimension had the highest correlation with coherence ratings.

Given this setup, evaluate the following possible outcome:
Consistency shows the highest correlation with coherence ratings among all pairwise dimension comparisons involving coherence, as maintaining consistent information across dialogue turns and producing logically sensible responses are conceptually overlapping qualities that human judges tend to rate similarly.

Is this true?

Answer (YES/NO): NO